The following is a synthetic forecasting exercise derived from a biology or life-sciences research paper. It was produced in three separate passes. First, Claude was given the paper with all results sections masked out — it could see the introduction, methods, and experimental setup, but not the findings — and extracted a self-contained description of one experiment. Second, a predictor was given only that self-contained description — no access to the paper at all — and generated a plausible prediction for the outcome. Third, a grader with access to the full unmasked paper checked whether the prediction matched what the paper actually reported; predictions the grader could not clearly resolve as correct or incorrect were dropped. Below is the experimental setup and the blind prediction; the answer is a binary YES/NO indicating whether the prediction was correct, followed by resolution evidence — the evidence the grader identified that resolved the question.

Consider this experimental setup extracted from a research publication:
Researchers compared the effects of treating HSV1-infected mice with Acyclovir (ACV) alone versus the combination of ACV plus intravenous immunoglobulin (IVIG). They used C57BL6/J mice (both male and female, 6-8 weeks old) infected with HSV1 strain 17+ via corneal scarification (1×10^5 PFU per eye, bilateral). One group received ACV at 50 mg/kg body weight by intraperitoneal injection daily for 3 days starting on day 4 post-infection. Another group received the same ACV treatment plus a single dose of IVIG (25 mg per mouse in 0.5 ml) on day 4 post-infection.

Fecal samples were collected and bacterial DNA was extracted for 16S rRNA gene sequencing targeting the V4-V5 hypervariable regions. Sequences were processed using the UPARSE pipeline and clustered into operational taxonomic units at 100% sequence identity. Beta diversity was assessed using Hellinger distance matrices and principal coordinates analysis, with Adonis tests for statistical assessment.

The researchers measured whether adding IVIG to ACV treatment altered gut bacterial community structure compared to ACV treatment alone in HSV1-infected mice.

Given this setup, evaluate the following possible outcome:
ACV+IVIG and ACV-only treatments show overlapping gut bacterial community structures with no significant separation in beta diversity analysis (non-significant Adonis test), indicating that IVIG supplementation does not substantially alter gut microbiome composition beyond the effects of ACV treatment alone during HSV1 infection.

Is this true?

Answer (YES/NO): NO